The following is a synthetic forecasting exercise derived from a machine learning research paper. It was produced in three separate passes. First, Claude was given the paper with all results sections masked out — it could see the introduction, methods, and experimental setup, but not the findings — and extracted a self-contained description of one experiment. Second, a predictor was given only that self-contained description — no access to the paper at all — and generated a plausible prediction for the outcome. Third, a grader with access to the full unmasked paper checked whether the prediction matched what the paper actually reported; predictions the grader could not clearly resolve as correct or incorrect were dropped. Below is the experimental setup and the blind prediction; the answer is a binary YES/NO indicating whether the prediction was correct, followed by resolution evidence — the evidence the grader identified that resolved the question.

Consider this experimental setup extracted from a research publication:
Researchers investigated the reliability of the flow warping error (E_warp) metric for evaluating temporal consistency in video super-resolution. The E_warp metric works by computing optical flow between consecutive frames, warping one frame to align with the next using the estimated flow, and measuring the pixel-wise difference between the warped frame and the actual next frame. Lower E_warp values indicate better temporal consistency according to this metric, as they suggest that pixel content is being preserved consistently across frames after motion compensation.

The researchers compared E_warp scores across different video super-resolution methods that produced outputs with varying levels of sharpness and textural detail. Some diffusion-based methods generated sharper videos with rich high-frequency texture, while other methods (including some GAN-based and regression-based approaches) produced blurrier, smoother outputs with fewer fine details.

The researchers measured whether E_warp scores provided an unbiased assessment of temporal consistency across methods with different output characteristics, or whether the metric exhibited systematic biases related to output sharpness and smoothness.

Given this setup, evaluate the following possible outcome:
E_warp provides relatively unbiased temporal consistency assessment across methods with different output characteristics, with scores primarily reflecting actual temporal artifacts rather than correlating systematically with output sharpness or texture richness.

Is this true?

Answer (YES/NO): NO